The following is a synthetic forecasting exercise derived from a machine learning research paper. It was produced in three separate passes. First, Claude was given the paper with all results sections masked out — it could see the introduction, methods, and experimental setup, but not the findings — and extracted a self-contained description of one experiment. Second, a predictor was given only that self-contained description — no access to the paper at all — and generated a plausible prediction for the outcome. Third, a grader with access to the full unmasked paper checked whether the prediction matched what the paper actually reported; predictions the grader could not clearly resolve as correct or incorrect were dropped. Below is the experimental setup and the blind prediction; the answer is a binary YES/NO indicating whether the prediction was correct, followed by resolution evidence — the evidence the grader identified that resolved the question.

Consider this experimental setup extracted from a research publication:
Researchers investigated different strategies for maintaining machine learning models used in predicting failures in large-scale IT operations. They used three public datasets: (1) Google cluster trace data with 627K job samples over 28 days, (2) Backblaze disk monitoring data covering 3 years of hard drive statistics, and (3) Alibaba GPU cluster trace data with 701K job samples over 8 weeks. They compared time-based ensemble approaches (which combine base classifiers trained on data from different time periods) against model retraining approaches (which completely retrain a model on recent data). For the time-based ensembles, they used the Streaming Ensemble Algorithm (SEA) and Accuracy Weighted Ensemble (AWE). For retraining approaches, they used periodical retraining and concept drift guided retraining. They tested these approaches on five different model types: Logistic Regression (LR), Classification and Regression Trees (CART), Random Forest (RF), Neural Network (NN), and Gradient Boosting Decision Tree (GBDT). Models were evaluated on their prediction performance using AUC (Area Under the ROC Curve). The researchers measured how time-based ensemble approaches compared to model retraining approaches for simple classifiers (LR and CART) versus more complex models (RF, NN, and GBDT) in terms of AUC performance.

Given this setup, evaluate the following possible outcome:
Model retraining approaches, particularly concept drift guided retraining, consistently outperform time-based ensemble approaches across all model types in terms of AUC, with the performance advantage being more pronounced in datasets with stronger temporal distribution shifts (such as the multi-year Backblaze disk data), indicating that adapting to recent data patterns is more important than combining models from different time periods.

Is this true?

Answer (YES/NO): NO